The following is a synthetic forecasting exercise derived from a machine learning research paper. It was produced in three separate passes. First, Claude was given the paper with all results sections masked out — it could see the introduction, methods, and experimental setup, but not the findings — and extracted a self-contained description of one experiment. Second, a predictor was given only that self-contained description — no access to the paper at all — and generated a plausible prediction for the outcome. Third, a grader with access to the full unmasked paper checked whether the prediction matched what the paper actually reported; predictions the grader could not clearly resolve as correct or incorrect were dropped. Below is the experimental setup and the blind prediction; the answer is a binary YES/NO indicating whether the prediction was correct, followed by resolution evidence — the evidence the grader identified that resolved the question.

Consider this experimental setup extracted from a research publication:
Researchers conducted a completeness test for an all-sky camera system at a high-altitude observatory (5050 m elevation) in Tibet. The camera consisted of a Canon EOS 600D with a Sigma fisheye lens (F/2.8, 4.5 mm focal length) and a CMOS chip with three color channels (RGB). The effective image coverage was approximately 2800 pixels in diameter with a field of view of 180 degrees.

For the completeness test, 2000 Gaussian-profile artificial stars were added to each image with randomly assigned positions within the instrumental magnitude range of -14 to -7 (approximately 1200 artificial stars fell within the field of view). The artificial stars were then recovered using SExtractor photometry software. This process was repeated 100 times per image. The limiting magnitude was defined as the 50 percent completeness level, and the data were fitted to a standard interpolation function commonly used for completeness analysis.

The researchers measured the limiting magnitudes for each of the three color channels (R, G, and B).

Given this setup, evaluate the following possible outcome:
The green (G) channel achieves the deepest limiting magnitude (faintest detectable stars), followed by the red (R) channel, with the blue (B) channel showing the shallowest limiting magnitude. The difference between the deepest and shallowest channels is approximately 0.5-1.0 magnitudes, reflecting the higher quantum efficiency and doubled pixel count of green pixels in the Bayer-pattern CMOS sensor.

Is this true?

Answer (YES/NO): YES